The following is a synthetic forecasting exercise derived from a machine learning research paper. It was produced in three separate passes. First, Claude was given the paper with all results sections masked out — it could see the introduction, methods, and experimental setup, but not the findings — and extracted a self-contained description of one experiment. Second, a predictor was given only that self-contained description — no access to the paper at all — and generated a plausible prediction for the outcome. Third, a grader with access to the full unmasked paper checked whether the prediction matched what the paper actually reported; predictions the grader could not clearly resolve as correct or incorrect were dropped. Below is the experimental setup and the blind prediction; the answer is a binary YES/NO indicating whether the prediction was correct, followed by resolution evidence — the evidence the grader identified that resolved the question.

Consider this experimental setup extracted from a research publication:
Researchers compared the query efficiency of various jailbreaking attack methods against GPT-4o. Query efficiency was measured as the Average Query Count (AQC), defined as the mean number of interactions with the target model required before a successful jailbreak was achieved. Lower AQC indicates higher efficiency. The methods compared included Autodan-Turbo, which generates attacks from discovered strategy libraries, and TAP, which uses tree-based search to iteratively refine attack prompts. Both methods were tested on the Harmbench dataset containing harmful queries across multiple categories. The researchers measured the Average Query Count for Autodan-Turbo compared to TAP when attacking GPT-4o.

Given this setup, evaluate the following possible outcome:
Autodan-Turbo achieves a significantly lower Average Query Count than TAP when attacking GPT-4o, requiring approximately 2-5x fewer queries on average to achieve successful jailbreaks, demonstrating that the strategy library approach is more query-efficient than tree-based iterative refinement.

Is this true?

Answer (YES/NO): YES